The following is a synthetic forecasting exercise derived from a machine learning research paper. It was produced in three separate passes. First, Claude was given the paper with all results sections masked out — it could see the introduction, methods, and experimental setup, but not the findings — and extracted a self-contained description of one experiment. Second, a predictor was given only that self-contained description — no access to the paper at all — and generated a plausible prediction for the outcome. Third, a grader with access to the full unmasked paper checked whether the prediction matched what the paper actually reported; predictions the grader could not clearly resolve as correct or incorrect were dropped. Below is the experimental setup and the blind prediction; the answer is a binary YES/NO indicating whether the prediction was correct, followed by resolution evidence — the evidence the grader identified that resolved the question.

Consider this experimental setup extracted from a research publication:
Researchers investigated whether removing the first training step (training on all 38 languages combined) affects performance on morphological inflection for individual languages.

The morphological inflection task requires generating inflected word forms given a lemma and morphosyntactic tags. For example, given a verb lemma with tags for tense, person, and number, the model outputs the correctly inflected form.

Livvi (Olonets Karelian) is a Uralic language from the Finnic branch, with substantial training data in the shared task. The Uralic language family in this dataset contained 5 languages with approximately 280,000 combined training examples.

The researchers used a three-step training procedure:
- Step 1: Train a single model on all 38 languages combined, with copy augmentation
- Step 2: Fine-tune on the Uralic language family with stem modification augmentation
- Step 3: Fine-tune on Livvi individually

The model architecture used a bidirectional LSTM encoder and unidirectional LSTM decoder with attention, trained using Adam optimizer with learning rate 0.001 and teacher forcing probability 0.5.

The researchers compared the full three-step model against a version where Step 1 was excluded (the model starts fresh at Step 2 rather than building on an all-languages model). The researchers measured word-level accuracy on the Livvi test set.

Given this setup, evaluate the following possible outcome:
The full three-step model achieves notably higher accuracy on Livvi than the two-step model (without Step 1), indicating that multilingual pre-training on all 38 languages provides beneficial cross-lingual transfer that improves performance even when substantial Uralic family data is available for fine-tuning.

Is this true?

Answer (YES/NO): NO